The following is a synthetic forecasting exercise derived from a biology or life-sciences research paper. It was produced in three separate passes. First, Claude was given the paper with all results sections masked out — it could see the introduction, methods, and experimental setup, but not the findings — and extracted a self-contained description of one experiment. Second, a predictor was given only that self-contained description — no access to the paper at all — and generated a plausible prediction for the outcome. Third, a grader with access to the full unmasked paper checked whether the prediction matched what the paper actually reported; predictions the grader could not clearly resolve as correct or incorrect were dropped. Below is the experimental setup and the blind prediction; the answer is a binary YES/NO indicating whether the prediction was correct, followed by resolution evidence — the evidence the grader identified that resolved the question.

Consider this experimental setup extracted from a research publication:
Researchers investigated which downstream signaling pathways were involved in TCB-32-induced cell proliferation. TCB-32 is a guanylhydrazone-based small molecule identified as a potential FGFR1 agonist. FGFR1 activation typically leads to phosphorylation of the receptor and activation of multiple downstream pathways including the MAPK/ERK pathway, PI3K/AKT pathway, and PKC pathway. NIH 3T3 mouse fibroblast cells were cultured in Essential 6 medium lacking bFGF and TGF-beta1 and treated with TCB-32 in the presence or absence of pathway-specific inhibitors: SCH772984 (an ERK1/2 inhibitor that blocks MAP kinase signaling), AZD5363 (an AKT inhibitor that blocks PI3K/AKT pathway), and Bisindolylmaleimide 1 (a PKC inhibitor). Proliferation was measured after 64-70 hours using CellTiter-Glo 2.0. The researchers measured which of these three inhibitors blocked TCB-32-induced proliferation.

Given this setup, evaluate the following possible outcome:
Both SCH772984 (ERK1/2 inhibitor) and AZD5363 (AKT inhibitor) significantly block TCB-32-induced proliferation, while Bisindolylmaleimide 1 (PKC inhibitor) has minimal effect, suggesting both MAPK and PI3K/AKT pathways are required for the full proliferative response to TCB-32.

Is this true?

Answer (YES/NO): NO